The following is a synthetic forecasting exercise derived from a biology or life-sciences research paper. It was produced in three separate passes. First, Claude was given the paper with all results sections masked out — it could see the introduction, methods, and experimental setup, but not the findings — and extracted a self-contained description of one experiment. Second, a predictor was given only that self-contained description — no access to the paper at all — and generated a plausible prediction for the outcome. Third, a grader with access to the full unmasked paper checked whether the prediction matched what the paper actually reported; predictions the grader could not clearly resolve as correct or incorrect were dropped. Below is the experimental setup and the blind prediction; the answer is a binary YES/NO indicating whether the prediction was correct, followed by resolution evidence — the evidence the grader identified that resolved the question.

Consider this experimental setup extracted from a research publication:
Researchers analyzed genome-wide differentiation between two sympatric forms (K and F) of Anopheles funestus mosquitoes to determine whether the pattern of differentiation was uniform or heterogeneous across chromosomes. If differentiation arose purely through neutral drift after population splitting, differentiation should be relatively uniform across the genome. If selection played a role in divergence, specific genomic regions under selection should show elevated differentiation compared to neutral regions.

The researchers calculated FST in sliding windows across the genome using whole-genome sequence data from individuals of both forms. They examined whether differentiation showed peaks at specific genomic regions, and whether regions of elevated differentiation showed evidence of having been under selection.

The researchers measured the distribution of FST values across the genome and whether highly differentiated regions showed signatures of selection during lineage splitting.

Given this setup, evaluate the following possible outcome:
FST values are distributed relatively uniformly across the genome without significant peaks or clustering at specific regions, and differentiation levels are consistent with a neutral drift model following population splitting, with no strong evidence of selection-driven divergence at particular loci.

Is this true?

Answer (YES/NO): NO